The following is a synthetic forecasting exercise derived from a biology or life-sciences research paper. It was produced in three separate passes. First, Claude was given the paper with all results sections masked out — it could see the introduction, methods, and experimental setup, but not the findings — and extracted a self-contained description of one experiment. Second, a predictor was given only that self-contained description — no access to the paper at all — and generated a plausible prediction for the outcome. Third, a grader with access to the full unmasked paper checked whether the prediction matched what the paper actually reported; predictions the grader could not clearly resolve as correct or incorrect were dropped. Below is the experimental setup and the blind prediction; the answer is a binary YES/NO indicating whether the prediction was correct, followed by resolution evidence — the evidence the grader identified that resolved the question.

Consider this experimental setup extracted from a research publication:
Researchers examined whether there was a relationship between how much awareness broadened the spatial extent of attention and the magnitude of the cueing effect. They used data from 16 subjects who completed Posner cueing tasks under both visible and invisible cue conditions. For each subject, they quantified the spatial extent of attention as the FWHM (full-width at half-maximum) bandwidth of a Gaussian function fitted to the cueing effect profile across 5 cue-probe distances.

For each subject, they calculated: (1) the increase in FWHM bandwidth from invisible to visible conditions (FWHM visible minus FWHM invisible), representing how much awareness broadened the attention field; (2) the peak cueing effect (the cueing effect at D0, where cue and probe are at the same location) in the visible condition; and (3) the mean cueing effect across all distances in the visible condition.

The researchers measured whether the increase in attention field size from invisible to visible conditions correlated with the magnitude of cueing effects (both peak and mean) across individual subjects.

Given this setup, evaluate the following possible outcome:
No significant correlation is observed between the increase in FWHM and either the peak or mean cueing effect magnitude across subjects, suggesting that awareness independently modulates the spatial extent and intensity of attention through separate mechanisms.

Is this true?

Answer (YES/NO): YES